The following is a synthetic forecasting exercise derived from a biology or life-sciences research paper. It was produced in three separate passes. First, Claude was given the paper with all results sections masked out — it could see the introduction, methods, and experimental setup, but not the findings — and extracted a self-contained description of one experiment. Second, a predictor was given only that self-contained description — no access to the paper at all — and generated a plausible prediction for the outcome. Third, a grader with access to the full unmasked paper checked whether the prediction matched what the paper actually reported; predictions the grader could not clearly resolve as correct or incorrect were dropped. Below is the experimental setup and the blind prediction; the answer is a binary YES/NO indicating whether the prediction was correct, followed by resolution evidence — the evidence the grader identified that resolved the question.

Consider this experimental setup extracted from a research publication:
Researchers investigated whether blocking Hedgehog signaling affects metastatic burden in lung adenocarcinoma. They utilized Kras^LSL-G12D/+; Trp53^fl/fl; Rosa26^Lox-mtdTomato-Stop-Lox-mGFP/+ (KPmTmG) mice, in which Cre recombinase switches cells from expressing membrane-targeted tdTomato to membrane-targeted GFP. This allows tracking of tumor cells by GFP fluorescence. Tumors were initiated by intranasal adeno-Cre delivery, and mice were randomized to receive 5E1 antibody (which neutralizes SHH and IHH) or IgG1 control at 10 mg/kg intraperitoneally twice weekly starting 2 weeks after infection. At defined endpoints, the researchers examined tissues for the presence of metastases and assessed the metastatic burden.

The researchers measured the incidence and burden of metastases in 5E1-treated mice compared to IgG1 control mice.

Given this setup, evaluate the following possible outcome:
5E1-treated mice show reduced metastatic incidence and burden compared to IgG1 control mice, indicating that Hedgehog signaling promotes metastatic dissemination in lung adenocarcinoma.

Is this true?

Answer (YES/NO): NO